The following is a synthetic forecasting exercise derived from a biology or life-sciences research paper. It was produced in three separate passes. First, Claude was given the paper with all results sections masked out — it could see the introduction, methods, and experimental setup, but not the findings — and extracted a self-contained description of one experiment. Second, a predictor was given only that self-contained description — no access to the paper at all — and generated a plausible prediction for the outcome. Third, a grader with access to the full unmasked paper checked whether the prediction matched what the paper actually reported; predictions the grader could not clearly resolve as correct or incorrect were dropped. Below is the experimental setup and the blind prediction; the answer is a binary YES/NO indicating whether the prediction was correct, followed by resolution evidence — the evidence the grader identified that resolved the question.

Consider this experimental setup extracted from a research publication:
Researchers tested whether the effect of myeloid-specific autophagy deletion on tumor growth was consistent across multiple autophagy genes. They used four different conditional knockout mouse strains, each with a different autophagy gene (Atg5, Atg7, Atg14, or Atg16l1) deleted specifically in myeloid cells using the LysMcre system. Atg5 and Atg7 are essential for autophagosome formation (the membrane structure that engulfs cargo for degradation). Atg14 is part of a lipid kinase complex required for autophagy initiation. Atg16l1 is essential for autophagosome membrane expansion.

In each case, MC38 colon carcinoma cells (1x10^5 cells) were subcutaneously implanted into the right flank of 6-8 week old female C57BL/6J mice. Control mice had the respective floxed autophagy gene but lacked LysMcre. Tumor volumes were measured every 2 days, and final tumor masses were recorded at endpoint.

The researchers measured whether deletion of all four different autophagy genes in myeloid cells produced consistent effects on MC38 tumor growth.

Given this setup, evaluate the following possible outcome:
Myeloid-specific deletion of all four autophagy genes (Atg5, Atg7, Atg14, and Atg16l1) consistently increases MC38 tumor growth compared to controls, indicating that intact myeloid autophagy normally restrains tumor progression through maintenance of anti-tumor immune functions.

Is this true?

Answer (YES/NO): NO